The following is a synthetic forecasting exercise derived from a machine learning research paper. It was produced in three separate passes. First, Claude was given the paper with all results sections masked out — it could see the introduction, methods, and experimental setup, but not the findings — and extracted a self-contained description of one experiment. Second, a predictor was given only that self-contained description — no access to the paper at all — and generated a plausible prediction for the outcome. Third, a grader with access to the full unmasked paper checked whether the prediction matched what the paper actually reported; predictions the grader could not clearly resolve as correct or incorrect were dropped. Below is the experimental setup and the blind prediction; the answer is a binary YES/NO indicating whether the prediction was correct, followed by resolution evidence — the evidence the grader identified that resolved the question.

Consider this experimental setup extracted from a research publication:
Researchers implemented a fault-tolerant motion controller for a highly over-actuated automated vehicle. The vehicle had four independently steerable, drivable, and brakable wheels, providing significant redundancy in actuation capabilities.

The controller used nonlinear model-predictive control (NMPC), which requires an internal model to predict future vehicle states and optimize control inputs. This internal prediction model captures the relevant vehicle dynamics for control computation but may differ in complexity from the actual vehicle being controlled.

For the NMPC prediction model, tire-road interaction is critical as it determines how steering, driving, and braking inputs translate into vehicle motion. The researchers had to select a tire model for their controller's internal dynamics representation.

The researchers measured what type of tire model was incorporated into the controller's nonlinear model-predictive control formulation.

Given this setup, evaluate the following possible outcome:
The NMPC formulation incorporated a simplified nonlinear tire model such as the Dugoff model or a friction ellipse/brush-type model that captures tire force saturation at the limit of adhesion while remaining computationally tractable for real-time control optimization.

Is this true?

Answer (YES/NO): YES